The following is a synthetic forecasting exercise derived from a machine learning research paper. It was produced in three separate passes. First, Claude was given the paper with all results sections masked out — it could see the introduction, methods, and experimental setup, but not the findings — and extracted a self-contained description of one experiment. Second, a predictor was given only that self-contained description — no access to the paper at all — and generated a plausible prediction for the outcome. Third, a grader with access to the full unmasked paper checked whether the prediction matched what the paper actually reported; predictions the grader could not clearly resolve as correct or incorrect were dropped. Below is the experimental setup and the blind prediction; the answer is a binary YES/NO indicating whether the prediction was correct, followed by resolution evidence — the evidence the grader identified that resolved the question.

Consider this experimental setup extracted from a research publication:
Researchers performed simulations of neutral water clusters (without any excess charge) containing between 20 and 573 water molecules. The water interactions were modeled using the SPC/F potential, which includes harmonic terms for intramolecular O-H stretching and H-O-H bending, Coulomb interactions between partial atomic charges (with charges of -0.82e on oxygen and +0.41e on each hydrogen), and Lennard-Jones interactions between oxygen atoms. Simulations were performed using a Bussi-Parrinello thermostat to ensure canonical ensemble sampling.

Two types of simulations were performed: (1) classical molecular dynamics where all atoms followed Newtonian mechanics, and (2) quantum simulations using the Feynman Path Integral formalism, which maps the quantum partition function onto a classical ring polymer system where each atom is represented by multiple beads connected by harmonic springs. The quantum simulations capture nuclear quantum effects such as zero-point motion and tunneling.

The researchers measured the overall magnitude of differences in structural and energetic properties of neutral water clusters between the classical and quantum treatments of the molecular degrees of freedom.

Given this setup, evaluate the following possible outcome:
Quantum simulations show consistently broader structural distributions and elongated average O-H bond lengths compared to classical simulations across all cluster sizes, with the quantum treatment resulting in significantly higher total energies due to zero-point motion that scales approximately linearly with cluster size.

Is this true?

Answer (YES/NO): NO